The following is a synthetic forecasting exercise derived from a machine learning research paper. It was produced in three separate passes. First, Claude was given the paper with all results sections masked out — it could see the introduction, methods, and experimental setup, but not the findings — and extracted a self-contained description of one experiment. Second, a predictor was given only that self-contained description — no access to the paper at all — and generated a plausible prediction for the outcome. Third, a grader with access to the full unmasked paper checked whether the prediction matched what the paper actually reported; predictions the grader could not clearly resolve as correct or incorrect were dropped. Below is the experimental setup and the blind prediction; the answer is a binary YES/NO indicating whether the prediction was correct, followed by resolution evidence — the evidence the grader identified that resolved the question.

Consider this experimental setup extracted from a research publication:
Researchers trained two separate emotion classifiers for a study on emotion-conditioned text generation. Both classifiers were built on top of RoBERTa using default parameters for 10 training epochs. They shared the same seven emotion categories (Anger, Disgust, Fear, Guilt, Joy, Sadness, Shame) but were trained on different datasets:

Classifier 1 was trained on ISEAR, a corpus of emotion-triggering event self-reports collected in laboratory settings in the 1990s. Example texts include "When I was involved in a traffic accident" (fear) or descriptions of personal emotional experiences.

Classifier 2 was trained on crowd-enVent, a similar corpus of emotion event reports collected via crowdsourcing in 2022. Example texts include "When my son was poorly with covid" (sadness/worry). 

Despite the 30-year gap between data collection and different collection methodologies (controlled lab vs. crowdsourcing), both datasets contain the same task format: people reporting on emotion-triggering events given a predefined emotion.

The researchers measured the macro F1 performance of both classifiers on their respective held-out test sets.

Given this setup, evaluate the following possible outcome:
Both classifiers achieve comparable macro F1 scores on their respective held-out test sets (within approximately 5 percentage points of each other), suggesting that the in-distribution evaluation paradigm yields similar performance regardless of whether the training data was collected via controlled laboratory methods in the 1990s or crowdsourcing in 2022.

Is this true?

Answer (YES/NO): YES